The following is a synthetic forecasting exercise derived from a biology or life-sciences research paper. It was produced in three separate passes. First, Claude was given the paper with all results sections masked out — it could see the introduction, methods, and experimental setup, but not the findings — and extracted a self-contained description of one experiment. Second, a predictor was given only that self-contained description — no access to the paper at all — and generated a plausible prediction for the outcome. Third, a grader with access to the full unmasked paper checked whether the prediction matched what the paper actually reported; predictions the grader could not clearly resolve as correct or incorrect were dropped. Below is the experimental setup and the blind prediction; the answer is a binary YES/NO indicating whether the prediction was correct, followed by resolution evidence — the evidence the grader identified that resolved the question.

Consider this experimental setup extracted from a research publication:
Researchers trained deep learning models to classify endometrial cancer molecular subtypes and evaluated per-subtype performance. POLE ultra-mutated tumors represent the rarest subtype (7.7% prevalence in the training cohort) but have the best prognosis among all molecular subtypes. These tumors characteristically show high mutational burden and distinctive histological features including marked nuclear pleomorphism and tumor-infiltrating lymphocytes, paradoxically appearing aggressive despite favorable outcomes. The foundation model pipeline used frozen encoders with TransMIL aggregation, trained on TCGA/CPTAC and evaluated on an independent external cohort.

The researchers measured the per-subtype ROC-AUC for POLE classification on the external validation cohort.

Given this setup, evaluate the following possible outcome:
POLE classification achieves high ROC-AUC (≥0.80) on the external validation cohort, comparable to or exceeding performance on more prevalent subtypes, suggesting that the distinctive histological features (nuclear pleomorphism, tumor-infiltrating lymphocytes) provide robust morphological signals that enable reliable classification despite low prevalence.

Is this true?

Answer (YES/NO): NO